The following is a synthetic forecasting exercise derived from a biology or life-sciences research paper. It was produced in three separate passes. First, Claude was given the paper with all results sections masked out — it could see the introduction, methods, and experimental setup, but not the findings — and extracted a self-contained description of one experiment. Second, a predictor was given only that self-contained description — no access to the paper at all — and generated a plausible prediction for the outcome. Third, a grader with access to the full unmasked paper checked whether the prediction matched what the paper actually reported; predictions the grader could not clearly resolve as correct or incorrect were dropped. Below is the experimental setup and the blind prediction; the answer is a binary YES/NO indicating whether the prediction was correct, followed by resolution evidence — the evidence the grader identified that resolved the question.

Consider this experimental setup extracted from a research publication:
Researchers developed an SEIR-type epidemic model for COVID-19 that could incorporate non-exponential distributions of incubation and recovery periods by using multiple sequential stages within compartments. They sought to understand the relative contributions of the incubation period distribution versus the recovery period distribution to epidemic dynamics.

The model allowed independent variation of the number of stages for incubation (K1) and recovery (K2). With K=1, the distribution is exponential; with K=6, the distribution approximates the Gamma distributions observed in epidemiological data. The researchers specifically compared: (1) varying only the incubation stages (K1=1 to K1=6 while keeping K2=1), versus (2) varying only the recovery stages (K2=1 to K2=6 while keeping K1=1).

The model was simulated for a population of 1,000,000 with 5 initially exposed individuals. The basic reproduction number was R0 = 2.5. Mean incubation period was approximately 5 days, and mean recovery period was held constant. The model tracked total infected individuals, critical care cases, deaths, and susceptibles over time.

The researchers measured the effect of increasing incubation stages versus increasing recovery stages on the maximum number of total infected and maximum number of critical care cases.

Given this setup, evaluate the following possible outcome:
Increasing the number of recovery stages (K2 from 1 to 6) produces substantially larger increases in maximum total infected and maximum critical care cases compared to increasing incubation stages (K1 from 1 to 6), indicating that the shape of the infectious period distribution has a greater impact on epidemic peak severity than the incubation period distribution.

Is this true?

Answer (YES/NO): YES